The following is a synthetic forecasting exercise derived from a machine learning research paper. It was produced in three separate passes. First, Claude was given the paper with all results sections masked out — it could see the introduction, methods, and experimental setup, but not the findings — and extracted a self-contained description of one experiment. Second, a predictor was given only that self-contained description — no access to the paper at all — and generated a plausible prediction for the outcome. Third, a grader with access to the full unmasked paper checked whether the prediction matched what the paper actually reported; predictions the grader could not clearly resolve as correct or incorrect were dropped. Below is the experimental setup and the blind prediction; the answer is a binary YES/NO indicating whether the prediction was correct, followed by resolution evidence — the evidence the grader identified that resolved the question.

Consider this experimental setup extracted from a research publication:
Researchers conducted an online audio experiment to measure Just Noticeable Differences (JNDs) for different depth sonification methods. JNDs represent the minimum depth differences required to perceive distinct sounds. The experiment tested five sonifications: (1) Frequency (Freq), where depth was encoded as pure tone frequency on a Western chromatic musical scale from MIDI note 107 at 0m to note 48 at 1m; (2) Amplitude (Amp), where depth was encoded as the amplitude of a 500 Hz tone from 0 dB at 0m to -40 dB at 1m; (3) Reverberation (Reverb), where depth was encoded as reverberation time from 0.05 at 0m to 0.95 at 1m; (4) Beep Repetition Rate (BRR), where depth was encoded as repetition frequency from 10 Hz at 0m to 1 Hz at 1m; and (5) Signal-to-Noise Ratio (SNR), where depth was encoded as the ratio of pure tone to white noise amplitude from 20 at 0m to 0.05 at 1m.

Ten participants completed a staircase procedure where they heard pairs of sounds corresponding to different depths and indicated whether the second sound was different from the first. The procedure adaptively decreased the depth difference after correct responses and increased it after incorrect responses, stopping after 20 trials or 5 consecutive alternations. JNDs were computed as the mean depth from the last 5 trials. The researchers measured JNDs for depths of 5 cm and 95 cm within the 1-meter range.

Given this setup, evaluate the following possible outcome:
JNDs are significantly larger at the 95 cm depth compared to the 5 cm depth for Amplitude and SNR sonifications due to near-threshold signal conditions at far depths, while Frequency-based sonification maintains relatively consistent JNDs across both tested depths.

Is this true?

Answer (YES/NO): YES